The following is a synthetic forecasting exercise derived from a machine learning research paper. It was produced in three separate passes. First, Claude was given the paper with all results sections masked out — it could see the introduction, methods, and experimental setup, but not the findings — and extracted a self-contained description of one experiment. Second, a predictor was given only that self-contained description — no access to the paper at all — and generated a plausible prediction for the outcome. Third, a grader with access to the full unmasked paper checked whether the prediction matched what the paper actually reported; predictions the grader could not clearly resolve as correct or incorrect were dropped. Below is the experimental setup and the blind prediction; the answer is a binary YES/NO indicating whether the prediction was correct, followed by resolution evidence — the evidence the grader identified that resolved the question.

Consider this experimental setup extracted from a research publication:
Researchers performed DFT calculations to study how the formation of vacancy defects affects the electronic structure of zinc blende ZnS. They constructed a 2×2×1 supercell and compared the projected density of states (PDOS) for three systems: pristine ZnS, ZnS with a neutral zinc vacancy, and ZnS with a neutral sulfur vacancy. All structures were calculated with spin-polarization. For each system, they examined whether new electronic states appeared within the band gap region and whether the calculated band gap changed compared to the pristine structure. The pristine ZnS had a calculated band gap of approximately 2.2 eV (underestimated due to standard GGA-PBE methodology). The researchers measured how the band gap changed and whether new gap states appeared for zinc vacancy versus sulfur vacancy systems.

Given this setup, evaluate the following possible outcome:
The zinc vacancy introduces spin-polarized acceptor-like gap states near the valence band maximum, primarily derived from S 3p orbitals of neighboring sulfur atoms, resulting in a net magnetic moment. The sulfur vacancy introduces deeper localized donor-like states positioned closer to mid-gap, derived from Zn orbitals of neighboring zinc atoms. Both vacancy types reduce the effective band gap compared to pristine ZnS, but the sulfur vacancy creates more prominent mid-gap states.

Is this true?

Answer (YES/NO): NO